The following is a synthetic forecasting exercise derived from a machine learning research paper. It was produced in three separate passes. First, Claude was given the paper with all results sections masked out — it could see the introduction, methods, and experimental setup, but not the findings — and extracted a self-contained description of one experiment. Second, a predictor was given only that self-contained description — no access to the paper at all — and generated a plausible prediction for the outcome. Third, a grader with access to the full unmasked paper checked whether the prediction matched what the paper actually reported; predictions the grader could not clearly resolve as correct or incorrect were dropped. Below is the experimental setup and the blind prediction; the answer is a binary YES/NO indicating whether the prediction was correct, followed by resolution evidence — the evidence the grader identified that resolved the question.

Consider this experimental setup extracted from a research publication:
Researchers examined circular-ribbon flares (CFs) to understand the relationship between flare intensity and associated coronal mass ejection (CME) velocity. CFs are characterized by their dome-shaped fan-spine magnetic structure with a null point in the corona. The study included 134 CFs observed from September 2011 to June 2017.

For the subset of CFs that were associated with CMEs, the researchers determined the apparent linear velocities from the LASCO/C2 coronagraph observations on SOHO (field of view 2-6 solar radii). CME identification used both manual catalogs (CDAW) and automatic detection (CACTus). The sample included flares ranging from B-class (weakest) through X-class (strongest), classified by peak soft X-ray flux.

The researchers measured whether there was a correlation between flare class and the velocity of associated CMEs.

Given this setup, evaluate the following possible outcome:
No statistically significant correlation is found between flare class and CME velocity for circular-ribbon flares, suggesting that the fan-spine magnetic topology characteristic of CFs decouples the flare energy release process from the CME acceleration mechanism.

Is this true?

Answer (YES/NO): NO